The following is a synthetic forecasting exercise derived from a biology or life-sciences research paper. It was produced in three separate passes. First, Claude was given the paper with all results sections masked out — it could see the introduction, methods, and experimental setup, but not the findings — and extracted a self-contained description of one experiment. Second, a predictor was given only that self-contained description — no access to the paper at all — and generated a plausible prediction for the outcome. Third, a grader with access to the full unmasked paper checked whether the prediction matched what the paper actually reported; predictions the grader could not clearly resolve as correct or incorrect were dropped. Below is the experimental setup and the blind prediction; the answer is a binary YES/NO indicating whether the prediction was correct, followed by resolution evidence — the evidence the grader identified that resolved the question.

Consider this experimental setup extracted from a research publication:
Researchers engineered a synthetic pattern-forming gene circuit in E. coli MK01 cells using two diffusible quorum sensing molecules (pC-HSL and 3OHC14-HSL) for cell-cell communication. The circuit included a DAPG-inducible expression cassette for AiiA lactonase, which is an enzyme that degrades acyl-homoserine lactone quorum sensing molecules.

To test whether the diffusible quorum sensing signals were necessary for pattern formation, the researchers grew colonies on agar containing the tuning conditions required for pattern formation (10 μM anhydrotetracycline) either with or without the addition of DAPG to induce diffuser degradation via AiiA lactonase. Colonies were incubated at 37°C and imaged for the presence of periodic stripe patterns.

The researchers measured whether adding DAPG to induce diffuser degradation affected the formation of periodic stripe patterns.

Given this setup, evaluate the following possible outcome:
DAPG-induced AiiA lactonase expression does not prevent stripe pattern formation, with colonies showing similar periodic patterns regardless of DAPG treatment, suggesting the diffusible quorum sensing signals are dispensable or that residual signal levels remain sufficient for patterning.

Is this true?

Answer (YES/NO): NO